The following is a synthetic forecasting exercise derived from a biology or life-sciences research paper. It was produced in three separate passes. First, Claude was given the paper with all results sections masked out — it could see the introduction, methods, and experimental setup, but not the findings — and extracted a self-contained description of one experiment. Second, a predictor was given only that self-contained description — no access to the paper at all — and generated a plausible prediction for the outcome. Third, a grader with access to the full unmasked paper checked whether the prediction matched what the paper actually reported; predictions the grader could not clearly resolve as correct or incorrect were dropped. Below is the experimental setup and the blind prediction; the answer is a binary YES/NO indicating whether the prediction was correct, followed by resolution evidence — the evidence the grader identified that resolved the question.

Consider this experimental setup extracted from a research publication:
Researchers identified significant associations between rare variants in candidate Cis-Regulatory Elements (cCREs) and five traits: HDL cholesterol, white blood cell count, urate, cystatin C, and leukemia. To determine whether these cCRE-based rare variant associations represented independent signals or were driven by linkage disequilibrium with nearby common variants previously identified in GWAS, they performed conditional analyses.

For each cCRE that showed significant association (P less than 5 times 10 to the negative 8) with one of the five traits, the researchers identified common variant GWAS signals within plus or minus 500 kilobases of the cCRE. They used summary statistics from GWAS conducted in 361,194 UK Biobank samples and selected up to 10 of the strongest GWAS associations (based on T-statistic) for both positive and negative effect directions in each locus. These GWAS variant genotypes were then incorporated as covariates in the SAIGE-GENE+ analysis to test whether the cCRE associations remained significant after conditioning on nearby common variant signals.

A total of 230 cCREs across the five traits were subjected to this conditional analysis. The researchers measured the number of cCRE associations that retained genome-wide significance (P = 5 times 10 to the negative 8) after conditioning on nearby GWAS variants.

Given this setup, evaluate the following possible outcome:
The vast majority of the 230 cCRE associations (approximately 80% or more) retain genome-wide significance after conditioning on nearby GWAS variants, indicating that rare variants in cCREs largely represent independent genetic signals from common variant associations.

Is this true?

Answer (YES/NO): NO